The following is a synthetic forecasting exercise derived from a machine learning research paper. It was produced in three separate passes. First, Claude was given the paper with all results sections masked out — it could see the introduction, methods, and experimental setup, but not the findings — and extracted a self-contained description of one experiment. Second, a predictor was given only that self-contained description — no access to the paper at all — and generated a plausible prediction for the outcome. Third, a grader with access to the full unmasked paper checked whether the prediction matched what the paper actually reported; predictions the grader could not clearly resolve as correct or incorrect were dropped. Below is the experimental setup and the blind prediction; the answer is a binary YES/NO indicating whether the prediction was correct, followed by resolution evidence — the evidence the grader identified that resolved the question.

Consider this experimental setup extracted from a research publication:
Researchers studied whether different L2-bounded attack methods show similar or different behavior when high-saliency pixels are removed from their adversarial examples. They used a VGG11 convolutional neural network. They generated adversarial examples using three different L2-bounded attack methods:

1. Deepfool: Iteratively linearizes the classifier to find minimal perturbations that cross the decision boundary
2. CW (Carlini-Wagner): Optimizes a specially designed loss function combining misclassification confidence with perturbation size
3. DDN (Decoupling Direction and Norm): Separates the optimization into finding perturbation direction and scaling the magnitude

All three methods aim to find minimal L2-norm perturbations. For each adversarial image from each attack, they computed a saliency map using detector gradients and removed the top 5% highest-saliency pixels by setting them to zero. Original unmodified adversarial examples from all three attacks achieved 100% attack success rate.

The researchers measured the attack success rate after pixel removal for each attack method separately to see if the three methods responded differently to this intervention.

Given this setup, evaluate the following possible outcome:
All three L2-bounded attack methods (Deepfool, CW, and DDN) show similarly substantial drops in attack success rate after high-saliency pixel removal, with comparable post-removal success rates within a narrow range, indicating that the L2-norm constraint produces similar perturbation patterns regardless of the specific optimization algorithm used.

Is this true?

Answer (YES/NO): YES